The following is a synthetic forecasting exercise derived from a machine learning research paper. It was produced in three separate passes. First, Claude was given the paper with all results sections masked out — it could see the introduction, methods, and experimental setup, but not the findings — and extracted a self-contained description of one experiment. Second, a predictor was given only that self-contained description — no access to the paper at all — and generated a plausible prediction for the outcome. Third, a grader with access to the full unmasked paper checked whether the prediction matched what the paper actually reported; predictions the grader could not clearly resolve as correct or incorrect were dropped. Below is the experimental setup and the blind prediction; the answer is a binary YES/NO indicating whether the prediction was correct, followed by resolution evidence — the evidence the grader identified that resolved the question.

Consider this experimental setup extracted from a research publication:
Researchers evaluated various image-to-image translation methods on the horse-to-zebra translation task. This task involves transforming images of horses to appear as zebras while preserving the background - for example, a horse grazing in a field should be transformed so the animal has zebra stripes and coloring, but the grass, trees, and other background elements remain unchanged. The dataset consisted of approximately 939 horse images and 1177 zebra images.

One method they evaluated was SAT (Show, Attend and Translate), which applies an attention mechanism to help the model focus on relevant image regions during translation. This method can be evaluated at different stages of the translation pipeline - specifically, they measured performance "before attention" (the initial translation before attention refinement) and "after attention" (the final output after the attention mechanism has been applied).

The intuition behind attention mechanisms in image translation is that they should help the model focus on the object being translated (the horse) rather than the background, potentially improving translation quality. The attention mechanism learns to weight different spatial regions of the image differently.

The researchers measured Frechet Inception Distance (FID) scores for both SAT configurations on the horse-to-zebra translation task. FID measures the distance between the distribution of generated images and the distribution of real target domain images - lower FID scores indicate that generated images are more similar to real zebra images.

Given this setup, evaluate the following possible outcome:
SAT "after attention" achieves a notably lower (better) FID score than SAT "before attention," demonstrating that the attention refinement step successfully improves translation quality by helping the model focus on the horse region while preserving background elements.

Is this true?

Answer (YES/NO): NO